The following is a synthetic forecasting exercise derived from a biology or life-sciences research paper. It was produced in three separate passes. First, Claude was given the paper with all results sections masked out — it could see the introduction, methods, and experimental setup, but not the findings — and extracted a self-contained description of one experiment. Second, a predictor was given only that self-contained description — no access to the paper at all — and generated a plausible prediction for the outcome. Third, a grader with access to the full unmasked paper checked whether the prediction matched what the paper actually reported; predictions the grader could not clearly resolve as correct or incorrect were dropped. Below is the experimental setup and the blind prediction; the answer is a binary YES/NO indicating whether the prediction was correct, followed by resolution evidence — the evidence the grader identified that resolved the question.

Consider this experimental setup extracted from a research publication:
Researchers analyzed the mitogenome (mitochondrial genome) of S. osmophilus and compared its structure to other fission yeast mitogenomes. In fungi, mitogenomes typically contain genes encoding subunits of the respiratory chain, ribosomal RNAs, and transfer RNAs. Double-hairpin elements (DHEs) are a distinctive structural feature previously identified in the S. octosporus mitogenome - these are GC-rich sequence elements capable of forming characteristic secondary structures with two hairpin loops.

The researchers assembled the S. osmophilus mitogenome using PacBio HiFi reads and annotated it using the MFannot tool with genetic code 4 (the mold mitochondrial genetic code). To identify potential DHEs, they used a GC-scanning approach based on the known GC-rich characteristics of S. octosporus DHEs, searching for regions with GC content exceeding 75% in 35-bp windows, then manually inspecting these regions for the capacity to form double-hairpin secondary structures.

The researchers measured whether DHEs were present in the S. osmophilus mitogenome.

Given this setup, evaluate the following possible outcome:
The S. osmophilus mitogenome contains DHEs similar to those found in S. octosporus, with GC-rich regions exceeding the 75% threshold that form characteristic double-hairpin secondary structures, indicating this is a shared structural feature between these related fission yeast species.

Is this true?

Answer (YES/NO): YES